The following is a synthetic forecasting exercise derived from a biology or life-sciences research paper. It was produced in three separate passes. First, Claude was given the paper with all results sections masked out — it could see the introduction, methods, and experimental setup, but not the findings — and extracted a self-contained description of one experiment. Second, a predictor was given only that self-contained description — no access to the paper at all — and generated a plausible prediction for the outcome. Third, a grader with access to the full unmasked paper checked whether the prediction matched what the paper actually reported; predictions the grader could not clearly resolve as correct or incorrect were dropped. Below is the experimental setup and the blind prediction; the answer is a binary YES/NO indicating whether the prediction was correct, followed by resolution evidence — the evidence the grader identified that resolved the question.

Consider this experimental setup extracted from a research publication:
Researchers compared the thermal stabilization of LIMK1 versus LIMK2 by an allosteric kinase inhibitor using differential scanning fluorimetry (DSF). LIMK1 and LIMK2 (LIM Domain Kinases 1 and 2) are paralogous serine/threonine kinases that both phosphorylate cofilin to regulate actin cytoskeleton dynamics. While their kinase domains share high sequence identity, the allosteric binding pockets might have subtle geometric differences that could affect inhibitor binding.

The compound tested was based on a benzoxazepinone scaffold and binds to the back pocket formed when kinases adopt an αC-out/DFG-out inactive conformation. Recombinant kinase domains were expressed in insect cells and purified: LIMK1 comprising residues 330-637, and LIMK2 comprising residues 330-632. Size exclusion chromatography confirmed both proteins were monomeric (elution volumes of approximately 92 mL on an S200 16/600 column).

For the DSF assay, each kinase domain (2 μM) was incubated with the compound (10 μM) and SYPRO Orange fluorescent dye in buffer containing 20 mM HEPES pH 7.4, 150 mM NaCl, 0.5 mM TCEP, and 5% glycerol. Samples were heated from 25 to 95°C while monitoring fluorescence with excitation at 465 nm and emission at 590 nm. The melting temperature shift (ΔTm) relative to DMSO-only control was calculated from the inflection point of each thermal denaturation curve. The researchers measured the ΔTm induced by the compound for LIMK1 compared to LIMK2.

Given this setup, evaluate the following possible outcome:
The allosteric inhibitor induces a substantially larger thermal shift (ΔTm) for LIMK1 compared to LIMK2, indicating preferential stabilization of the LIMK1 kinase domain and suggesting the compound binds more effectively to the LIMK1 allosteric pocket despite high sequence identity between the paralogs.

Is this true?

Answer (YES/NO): NO